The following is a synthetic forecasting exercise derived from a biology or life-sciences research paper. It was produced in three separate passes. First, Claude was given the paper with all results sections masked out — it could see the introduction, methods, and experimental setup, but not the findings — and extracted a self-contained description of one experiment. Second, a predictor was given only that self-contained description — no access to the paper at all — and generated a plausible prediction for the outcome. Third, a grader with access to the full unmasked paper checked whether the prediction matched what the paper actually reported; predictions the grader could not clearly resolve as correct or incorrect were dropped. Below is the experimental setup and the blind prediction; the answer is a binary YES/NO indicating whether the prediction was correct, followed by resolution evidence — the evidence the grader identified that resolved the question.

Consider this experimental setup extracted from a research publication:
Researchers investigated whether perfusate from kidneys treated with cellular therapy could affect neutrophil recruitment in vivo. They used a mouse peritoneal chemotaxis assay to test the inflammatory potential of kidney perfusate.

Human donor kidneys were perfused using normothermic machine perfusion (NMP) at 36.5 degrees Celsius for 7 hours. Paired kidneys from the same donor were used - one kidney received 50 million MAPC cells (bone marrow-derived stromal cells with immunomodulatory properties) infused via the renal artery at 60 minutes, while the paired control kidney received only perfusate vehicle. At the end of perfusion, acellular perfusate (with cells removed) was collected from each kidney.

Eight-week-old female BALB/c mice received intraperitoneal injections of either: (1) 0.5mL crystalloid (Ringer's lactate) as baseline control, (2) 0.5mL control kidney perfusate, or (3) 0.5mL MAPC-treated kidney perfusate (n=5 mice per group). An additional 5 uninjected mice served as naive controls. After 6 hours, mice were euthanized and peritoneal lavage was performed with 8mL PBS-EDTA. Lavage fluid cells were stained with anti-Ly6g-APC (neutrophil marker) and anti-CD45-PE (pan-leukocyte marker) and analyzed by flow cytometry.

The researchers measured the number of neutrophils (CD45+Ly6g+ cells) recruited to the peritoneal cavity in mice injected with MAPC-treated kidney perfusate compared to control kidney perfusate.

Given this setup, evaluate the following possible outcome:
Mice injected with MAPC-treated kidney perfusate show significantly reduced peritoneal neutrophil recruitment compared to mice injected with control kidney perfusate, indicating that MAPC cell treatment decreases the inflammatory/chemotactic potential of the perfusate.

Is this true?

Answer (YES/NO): YES